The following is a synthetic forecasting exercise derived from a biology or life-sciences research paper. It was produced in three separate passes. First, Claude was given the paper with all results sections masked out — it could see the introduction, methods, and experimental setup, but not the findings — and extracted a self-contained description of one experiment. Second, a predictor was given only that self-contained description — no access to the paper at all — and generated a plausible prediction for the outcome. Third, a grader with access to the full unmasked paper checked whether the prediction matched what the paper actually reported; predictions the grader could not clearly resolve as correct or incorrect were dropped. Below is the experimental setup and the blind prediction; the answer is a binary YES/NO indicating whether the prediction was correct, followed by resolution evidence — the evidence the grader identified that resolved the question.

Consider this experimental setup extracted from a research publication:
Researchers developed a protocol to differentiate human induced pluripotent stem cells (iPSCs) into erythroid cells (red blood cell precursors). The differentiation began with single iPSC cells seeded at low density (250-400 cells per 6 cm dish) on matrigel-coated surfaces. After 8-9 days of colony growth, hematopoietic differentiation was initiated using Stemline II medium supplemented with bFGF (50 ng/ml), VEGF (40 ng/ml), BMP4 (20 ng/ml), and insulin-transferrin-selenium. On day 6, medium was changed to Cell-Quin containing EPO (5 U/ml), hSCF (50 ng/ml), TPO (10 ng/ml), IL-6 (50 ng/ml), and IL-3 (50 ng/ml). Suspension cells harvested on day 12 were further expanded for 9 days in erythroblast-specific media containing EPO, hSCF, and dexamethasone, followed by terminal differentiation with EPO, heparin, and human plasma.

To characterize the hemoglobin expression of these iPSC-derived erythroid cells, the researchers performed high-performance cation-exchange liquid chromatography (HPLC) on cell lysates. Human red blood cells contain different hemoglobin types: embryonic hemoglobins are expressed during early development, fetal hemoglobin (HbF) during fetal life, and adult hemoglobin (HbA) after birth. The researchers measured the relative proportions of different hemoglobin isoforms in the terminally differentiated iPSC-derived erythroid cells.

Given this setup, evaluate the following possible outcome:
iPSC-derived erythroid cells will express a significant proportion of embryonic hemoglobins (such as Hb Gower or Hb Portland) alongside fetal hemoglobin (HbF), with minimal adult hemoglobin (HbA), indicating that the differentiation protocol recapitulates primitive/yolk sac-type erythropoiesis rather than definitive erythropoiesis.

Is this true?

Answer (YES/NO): NO